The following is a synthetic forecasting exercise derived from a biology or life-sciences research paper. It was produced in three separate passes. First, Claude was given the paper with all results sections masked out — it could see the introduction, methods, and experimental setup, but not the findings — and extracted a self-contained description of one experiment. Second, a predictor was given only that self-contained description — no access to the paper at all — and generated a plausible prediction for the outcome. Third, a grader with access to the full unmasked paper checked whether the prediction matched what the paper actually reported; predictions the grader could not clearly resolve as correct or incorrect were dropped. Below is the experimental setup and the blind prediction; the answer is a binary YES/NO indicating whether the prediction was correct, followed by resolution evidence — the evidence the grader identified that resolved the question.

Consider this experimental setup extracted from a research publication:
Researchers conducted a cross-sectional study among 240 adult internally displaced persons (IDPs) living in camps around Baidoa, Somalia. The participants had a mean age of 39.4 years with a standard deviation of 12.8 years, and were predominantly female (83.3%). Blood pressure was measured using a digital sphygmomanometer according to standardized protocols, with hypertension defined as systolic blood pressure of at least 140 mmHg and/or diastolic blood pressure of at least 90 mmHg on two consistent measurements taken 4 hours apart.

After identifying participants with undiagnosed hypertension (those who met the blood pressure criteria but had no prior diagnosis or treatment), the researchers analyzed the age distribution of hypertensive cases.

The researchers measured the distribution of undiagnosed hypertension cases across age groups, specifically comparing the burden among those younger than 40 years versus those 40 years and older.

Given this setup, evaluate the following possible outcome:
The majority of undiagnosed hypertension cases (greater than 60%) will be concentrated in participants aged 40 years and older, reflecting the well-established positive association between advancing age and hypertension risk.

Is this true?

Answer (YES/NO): NO